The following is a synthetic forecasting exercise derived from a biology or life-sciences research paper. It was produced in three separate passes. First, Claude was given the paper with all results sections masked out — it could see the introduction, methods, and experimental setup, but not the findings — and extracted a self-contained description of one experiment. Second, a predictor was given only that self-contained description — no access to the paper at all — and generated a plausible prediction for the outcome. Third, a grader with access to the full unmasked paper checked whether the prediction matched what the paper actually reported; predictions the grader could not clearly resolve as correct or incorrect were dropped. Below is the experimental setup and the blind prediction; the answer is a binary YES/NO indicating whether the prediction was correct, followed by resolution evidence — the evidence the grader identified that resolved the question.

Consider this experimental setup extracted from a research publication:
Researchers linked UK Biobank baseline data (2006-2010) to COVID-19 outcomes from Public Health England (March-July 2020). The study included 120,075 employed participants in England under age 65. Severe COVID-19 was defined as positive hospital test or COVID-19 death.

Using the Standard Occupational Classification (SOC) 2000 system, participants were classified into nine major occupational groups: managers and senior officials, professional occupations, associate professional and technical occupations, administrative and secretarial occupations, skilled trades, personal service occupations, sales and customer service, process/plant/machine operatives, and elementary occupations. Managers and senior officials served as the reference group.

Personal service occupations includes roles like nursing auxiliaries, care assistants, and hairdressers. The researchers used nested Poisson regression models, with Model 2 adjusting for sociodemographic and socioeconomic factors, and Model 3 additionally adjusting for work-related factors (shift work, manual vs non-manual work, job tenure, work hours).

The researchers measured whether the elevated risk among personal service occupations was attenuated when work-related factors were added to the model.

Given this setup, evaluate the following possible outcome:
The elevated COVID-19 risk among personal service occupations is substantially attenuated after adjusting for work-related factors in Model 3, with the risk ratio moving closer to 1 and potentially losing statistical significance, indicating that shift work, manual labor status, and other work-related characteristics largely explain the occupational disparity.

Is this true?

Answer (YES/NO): YES